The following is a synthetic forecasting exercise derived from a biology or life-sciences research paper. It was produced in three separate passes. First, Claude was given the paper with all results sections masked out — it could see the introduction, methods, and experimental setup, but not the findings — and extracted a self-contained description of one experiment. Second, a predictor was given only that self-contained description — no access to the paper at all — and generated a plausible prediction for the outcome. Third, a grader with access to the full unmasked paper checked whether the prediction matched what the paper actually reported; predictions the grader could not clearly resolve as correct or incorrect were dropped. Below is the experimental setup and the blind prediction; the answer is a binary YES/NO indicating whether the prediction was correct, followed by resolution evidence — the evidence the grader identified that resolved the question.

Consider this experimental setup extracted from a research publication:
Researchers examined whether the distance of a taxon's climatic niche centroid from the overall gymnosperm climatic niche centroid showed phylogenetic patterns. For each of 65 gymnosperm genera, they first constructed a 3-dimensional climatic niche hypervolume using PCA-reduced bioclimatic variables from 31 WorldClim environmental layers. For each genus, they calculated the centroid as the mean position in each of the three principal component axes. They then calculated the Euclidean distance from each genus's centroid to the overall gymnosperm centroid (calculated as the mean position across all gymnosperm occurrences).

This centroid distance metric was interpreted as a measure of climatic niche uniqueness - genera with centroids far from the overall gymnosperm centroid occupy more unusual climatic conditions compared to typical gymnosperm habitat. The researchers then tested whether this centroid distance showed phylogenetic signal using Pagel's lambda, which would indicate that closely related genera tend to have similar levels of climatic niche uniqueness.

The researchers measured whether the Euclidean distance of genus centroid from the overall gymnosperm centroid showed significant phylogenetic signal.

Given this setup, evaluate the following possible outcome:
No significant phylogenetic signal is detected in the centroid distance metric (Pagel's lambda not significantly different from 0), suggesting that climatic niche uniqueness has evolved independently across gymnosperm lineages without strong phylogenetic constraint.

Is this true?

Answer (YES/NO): YES